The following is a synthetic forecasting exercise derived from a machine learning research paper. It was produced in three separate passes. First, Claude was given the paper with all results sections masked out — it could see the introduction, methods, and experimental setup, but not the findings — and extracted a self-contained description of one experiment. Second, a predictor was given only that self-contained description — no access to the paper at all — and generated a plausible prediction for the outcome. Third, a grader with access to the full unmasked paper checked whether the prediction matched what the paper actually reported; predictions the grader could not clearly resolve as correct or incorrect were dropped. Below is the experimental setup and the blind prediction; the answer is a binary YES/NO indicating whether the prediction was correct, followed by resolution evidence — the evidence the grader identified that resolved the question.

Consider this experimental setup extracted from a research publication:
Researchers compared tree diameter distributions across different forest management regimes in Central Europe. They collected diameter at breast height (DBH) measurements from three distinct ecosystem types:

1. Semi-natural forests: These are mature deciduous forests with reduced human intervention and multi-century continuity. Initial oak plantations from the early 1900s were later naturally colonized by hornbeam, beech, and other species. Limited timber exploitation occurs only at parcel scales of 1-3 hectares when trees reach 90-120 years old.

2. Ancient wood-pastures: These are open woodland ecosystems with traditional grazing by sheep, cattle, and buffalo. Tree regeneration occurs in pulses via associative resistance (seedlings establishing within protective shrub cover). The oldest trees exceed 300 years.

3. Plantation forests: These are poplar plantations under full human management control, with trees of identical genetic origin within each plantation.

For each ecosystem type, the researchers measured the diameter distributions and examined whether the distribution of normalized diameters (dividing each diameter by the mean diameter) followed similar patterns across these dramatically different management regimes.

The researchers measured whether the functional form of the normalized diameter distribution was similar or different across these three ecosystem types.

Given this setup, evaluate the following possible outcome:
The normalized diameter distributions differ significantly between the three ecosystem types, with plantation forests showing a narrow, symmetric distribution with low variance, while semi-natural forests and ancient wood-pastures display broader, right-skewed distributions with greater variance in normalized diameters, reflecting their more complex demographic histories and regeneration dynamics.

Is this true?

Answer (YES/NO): NO